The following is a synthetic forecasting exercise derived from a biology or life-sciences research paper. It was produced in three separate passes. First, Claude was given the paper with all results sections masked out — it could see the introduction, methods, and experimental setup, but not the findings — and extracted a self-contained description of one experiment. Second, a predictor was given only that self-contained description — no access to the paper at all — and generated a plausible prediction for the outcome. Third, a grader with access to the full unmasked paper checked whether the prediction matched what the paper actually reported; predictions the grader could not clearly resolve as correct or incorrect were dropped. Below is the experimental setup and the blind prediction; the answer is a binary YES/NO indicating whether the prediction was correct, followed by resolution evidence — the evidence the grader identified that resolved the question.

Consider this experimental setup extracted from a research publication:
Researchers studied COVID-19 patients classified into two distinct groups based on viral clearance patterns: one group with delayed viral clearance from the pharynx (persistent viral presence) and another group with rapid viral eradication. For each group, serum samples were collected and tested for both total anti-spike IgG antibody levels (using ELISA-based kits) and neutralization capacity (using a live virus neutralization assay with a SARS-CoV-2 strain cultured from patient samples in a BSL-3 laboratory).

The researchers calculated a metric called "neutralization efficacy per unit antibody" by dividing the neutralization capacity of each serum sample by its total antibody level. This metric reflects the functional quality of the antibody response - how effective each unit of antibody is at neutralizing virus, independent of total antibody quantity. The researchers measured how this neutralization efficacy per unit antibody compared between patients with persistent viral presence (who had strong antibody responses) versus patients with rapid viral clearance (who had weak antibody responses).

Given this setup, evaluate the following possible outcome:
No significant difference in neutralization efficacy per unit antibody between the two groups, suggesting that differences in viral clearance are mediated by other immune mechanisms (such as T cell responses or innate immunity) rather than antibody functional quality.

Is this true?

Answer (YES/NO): YES